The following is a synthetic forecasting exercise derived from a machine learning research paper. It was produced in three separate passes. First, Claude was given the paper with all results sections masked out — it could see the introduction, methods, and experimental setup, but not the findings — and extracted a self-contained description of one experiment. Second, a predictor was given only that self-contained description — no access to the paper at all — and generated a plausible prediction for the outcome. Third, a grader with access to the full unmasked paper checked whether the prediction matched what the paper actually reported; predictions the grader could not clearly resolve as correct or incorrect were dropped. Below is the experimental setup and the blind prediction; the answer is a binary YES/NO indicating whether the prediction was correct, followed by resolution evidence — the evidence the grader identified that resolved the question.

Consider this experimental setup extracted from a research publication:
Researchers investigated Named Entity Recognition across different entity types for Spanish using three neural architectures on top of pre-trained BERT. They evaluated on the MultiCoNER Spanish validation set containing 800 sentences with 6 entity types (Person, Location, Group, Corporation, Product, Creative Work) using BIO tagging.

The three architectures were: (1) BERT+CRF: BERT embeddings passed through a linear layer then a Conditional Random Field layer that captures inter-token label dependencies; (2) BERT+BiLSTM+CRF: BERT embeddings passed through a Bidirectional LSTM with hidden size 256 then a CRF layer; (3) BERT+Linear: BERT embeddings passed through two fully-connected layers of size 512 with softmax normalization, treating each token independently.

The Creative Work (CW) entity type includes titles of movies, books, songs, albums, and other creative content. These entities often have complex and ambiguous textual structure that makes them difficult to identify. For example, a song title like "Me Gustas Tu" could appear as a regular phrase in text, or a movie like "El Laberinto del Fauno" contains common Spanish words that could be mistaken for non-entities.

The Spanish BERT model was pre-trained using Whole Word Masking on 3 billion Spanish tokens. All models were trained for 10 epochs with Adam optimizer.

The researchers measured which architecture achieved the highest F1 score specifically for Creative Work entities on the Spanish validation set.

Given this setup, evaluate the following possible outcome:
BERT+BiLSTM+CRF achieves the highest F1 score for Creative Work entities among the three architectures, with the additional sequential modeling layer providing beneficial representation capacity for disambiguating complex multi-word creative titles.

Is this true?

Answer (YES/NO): NO